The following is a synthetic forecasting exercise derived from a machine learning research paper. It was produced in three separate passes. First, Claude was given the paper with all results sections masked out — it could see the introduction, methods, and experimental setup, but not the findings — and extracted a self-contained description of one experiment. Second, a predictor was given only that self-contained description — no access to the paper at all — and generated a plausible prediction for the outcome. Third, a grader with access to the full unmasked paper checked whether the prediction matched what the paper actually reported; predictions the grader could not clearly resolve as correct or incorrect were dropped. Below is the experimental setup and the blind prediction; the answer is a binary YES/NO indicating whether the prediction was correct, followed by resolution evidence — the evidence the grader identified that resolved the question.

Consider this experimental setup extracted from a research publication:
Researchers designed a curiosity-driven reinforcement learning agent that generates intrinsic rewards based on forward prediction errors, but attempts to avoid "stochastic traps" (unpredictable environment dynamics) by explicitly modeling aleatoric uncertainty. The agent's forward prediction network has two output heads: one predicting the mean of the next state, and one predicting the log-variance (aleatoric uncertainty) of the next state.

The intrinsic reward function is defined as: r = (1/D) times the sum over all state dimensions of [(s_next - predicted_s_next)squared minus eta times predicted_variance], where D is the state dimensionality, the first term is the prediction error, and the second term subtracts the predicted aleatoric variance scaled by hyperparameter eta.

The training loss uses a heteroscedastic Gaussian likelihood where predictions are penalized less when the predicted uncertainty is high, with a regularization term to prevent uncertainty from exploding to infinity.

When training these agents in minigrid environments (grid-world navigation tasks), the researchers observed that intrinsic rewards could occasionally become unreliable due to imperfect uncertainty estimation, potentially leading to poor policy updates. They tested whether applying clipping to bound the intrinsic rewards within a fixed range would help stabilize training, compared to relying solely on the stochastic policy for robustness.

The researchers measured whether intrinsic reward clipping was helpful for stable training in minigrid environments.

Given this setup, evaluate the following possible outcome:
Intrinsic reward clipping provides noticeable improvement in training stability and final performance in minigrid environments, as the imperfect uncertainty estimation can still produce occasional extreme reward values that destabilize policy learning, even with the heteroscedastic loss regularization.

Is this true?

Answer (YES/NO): YES